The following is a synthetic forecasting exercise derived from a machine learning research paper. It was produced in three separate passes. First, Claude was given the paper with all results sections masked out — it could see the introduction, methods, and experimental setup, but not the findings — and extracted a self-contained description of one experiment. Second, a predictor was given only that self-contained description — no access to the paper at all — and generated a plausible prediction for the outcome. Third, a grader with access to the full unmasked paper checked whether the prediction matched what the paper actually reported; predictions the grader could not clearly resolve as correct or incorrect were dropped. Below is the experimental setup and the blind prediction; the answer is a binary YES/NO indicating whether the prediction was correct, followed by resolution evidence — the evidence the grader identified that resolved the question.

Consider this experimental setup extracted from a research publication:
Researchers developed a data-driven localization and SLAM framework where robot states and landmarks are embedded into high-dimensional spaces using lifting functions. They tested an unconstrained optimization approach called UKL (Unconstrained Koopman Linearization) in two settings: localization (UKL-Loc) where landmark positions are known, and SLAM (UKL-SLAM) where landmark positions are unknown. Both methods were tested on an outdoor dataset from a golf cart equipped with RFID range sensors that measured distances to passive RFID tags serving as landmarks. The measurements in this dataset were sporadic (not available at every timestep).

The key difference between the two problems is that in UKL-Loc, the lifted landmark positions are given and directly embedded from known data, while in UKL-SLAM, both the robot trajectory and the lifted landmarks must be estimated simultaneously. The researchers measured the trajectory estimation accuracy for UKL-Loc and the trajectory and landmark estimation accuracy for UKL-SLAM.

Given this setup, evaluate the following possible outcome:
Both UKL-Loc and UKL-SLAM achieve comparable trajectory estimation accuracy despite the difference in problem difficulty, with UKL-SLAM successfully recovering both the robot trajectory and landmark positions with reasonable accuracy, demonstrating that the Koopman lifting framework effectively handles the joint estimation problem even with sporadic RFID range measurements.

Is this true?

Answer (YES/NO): NO